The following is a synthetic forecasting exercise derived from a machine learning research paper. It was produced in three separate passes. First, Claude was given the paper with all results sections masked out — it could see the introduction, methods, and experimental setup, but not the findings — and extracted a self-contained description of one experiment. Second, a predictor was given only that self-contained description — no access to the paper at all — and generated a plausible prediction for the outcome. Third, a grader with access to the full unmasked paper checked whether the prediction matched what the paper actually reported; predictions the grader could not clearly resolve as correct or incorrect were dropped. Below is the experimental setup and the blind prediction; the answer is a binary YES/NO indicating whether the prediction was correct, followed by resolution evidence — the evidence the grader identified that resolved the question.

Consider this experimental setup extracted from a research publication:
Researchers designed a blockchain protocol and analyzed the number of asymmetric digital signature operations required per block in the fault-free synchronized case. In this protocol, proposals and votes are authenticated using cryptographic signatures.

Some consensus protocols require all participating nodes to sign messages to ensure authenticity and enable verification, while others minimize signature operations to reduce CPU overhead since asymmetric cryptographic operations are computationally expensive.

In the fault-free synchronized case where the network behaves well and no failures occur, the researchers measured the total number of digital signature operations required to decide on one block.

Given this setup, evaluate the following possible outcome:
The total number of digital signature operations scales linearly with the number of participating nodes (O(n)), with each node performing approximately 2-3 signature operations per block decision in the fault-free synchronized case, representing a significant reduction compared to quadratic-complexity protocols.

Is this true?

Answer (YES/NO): NO